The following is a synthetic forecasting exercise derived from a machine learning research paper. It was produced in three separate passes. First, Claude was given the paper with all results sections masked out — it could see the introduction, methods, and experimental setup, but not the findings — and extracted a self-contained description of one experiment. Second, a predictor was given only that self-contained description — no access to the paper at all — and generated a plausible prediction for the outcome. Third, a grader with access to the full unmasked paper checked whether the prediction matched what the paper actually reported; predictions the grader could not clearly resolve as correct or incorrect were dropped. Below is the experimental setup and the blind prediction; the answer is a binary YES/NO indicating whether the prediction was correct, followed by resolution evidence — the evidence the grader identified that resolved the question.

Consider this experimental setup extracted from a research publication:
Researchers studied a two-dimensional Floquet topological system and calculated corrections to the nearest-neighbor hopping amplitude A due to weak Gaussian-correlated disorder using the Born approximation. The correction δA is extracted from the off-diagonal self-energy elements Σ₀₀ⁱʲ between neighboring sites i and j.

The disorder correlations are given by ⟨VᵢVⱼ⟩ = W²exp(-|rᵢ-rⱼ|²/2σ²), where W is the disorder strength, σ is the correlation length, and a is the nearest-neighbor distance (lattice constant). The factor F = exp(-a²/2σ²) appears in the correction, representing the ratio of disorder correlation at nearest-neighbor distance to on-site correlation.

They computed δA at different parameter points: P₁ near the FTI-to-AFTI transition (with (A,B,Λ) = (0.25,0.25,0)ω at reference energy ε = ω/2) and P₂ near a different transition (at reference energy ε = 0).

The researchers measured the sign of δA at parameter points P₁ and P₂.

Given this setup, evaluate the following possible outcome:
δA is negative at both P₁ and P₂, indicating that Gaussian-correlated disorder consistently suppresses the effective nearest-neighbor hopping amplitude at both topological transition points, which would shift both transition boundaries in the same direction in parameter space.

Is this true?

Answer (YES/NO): NO